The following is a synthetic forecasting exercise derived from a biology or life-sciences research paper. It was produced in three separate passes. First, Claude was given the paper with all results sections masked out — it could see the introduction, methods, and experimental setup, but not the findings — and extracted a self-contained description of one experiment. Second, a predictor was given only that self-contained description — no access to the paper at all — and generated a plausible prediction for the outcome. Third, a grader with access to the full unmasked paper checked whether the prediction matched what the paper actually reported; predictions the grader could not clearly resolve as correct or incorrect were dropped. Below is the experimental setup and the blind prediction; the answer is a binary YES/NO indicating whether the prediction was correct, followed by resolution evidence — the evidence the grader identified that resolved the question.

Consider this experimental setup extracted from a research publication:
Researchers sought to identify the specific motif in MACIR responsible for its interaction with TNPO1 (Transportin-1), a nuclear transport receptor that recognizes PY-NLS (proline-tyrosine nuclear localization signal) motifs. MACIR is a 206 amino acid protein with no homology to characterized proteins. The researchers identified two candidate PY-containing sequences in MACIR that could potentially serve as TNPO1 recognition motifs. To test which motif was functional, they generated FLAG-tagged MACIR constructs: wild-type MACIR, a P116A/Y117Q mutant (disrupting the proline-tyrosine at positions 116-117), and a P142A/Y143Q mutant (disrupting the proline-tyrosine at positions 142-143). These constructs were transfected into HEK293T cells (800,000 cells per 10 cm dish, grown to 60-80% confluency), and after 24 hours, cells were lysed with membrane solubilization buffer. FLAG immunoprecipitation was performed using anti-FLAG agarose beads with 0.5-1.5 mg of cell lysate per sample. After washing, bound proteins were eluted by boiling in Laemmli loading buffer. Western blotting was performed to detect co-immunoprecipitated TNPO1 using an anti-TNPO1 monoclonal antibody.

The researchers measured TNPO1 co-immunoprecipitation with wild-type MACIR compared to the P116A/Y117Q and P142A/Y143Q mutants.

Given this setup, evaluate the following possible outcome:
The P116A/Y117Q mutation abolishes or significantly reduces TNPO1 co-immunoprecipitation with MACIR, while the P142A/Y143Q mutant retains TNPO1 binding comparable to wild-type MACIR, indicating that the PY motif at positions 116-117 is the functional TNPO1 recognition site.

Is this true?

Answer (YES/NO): YES